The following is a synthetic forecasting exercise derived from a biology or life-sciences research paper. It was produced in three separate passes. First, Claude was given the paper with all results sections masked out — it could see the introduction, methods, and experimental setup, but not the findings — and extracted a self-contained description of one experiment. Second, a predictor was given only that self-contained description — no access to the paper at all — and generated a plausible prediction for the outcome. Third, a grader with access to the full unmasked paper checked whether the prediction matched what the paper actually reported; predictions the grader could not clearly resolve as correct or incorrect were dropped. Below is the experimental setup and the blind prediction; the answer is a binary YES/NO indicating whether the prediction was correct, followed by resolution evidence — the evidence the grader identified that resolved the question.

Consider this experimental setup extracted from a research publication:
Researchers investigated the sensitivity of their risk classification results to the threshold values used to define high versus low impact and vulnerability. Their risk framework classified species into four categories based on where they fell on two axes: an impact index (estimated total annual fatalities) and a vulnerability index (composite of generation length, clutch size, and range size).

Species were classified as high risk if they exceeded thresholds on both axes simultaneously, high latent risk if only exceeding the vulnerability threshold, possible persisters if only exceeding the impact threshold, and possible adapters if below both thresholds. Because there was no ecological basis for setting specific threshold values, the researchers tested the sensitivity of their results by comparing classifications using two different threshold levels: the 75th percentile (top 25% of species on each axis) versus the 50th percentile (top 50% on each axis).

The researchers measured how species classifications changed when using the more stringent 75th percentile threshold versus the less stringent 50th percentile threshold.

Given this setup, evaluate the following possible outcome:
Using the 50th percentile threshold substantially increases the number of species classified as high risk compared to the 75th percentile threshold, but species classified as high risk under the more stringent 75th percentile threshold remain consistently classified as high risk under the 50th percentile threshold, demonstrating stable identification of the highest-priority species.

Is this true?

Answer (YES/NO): YES